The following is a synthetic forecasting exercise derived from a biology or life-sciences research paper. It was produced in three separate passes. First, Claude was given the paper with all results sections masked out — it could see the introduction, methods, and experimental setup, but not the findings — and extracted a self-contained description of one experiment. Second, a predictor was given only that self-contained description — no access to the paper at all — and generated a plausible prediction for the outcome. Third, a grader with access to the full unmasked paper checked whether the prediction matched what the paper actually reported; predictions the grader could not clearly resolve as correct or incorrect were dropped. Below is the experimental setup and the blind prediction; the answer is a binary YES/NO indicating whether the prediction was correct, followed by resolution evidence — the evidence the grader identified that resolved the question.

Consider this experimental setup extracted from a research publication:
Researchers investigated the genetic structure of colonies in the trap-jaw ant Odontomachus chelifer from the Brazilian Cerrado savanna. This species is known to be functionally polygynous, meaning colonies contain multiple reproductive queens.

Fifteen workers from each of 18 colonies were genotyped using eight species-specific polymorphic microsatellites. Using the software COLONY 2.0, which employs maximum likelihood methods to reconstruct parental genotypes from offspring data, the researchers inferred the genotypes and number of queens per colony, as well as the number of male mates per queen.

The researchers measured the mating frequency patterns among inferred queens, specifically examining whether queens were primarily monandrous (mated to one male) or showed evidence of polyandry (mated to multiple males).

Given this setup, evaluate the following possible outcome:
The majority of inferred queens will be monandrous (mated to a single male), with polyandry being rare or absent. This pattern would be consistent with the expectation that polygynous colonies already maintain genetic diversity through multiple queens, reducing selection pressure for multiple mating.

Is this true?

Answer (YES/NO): NO